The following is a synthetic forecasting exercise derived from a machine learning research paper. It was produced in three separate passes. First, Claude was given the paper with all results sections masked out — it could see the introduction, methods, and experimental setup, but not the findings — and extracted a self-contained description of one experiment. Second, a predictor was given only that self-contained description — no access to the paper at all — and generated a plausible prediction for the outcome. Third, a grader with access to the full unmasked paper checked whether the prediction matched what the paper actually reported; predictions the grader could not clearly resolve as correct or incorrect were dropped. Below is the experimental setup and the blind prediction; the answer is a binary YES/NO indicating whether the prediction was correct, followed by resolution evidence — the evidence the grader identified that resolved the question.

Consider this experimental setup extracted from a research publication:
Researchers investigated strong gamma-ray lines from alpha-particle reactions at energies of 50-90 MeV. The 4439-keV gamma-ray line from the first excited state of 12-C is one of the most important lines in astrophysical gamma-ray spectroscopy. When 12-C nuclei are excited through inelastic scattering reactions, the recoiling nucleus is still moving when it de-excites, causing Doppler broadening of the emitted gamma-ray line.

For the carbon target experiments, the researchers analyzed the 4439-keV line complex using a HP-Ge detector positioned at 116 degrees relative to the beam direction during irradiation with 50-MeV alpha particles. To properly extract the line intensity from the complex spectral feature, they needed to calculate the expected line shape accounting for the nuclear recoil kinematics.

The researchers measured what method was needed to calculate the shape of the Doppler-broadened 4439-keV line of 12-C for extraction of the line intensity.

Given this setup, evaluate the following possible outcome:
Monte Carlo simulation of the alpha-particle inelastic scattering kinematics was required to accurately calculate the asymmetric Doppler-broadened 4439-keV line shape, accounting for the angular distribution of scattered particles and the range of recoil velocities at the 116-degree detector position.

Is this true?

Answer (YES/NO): NO